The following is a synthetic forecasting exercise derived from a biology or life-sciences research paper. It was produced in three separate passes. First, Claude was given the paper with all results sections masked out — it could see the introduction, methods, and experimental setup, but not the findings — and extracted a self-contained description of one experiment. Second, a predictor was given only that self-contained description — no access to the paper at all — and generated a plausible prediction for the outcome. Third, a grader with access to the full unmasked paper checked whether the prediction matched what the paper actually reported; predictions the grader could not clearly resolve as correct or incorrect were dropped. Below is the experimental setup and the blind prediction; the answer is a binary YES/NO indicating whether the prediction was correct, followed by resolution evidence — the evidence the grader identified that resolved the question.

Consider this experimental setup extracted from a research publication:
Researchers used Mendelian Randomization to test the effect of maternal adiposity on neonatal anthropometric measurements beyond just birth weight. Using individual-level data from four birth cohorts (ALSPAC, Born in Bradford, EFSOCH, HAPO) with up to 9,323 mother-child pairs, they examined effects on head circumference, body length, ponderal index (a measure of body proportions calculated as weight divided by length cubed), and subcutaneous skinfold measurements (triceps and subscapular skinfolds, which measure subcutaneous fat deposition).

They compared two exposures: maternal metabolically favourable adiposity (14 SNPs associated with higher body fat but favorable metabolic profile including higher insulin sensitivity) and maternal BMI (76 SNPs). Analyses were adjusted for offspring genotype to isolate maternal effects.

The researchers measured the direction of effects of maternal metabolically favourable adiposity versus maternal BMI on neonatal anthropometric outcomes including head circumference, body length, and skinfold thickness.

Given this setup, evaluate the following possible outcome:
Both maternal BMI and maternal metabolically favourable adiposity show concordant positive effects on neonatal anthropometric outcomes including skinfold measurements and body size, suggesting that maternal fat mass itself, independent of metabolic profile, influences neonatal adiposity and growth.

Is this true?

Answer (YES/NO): NO